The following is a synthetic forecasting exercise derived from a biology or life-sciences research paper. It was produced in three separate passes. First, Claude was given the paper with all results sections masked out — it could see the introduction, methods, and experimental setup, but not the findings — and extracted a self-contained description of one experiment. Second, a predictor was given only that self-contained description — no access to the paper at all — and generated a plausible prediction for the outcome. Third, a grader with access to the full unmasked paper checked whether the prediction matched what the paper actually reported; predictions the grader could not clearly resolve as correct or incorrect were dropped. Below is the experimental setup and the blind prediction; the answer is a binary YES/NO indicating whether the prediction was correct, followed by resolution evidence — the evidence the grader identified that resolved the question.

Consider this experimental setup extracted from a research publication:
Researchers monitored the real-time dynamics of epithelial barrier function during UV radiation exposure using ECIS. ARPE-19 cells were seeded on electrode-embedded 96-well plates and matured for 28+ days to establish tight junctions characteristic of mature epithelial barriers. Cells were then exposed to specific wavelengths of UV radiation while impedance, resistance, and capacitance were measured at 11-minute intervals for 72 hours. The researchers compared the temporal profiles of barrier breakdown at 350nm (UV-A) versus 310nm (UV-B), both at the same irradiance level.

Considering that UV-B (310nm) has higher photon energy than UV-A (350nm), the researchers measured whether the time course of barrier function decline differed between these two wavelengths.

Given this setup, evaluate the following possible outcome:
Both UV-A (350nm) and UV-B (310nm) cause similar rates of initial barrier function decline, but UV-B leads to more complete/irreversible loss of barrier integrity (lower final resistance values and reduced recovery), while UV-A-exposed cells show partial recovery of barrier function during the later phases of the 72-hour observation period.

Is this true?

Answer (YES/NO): NO